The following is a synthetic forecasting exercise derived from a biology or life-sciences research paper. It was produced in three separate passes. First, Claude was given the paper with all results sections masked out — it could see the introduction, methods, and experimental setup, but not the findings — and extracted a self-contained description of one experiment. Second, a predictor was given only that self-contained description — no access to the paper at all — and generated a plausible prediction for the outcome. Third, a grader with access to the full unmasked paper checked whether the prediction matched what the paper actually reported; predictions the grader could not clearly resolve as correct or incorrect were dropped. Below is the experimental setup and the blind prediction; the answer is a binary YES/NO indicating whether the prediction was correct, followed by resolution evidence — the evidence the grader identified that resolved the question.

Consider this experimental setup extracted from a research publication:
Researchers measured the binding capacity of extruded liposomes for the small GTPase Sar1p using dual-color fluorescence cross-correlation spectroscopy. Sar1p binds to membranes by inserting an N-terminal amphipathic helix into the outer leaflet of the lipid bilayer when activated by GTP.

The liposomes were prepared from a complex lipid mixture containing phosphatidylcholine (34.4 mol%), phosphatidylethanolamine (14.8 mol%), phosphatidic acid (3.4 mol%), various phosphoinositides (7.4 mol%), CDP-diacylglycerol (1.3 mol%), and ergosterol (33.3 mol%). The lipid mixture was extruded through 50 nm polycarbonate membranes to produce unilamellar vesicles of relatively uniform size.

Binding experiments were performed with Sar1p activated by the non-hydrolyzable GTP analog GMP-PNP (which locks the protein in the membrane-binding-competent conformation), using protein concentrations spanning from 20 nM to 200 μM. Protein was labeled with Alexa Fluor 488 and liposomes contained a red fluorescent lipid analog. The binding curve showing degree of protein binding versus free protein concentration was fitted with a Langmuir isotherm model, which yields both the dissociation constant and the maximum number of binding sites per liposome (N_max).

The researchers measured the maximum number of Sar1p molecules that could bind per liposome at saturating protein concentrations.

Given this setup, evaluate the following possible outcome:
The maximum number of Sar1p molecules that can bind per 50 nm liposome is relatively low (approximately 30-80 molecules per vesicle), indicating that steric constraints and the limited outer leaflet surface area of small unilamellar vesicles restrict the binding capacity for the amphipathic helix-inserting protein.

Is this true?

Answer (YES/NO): NO